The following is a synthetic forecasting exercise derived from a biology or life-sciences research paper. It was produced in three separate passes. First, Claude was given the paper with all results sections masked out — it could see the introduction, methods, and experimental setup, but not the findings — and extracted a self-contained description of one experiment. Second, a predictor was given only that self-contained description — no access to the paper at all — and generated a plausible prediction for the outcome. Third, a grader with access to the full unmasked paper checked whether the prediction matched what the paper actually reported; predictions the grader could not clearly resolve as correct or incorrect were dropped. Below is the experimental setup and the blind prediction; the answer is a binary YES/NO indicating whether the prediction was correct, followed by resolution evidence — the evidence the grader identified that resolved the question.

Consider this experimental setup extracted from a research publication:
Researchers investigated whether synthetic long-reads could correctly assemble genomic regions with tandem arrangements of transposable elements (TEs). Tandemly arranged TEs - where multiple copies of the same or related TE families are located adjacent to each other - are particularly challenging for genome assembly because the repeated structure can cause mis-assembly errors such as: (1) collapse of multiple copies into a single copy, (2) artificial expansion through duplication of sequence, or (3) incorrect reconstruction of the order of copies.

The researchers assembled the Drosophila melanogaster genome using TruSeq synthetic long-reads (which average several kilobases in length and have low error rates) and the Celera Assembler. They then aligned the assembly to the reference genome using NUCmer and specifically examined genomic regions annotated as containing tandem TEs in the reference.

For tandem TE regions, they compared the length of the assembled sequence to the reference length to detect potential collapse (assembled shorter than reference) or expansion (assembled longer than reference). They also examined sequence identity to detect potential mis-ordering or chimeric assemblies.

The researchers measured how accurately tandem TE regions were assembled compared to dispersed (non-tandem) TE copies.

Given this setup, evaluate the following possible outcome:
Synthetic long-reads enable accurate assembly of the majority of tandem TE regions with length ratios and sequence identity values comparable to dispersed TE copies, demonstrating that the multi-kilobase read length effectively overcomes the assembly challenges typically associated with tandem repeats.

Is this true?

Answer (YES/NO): NO